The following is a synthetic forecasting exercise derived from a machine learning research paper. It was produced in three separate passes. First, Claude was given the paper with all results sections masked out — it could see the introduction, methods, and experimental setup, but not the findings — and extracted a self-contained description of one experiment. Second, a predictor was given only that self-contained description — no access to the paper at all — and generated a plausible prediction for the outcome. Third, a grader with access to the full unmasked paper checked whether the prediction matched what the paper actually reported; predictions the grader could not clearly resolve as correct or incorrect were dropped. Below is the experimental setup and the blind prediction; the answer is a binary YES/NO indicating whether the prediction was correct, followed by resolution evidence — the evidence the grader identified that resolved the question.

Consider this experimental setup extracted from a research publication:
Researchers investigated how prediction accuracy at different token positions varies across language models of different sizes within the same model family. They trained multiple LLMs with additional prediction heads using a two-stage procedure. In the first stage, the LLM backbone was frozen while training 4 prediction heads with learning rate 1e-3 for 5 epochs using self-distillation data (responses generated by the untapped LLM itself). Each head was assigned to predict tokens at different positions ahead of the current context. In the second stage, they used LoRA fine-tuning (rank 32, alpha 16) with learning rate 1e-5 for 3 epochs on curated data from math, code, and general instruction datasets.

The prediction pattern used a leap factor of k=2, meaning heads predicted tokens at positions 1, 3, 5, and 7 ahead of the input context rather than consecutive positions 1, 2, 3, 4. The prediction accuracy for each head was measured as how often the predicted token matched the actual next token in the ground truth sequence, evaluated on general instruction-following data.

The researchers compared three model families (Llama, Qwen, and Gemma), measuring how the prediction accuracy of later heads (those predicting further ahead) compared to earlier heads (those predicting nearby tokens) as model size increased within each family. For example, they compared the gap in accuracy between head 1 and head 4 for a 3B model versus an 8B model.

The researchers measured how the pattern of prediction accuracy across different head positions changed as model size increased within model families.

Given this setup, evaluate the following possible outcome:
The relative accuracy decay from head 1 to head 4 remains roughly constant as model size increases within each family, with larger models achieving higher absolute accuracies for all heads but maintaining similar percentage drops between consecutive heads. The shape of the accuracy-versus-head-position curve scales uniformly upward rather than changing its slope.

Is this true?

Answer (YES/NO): NO